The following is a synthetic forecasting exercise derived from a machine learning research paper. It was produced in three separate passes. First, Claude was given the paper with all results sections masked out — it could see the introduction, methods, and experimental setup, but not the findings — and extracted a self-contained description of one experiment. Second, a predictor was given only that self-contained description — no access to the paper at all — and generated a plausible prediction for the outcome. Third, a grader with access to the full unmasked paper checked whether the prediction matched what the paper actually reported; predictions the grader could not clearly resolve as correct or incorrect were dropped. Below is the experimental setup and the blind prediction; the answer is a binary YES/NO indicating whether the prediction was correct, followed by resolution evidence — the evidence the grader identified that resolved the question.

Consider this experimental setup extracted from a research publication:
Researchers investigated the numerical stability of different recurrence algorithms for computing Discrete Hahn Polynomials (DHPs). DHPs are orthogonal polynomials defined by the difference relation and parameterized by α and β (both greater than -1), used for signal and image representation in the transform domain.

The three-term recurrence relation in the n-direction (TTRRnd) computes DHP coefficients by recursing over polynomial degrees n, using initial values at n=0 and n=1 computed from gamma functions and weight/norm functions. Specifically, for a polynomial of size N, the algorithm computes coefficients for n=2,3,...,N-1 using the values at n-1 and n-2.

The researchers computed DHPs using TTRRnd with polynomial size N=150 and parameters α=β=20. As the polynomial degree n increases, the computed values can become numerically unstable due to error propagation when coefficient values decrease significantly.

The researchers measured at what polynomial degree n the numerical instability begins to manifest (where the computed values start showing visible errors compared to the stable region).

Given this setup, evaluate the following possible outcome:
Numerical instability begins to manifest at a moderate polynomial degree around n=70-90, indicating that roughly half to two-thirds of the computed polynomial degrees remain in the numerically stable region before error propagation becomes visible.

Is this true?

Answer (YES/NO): NO